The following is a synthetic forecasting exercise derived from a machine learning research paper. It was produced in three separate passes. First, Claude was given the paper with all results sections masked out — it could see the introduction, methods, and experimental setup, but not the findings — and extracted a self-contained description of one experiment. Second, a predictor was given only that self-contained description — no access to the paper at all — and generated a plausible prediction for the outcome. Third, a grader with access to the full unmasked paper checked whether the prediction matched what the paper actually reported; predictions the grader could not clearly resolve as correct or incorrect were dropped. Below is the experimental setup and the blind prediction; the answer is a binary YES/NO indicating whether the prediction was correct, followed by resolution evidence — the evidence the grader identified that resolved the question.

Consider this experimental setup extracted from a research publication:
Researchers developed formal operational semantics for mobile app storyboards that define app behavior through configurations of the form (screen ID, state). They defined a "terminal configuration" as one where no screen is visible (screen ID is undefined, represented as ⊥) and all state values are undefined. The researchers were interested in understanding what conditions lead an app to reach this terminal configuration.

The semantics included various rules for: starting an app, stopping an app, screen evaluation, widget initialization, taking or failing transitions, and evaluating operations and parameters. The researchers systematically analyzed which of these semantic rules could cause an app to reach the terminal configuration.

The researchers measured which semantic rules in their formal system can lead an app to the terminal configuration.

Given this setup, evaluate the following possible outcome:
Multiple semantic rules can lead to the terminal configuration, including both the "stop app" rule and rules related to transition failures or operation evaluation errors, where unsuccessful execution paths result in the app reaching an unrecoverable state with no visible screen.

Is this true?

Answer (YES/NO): NO